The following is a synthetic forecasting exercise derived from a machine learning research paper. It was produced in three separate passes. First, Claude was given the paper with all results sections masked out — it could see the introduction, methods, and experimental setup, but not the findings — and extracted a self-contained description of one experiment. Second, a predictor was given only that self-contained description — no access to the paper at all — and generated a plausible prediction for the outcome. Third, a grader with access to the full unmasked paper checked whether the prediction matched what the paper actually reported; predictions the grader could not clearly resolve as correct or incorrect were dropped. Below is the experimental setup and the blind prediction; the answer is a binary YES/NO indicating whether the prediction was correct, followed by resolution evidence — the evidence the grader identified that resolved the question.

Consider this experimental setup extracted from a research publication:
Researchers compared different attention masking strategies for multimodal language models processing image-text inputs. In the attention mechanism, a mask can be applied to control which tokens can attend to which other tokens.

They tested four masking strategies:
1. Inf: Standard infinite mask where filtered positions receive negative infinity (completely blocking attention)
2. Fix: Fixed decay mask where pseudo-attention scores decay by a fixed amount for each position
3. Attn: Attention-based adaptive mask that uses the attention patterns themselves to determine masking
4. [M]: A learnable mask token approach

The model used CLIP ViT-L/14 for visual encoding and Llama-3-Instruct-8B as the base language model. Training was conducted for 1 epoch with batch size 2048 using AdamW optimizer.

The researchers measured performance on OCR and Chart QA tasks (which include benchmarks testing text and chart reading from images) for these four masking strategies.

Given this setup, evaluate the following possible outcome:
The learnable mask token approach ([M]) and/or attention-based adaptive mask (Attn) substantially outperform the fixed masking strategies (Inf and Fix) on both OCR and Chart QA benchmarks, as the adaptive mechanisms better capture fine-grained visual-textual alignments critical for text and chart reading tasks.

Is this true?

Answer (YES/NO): NO